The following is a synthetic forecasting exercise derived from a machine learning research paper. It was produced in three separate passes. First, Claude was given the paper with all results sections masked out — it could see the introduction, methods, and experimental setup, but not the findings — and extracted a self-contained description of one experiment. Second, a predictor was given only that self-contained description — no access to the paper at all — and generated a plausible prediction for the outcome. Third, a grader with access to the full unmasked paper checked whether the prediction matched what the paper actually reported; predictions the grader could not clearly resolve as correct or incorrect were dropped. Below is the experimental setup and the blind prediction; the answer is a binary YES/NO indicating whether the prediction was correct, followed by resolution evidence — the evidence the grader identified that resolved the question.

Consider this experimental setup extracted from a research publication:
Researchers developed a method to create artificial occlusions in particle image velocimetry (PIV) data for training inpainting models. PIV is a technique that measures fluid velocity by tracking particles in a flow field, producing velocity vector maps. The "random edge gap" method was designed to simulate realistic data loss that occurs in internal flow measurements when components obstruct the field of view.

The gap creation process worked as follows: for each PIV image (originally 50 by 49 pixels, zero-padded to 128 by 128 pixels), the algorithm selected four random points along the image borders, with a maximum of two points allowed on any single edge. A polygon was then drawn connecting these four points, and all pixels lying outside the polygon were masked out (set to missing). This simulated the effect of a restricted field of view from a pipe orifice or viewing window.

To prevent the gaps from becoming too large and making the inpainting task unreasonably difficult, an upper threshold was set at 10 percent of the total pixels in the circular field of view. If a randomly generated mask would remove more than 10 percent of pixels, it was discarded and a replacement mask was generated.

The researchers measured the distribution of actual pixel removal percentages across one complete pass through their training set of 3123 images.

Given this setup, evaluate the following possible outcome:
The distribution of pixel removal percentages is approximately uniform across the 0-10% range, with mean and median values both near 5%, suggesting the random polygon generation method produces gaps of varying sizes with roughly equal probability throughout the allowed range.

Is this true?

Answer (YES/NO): NO